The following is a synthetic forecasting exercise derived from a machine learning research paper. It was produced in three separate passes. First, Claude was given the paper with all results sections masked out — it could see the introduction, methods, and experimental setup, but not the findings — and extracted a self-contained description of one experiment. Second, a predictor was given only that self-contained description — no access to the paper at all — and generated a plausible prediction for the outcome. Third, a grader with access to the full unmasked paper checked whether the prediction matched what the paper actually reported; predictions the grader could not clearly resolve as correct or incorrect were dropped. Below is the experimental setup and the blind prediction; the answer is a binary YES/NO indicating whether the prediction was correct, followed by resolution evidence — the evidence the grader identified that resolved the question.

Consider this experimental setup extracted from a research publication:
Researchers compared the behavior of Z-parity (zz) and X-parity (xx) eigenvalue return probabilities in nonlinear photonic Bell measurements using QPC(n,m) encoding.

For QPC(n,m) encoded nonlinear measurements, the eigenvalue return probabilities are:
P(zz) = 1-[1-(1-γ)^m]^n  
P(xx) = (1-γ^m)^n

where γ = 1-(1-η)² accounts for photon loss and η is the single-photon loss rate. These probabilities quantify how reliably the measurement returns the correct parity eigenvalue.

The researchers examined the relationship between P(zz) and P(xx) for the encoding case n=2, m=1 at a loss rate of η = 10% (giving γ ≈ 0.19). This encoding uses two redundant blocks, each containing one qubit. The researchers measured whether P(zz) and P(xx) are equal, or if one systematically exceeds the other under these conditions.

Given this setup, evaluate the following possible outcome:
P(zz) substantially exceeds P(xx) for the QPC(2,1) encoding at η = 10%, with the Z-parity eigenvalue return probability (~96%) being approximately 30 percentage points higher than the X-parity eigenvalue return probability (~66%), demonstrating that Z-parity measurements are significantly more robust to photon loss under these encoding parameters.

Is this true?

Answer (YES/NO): YES